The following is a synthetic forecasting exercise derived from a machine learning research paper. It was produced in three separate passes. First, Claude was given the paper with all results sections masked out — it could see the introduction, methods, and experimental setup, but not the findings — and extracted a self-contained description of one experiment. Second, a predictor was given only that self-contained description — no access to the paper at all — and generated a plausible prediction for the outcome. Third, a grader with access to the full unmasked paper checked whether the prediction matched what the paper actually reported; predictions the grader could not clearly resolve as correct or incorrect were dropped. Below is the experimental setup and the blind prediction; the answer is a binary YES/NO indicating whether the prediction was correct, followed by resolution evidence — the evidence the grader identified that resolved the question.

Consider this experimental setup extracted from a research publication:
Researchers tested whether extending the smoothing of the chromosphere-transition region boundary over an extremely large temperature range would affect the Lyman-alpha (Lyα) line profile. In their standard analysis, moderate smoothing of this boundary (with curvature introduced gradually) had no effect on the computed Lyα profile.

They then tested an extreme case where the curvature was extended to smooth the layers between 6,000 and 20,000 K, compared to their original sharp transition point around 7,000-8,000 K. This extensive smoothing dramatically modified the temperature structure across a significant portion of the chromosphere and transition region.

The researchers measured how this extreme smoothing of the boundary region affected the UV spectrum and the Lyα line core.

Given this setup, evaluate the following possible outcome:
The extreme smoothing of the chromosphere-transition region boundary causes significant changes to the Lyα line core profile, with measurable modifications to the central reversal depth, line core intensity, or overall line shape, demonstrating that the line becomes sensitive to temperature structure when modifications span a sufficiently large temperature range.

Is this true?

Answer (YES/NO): NO